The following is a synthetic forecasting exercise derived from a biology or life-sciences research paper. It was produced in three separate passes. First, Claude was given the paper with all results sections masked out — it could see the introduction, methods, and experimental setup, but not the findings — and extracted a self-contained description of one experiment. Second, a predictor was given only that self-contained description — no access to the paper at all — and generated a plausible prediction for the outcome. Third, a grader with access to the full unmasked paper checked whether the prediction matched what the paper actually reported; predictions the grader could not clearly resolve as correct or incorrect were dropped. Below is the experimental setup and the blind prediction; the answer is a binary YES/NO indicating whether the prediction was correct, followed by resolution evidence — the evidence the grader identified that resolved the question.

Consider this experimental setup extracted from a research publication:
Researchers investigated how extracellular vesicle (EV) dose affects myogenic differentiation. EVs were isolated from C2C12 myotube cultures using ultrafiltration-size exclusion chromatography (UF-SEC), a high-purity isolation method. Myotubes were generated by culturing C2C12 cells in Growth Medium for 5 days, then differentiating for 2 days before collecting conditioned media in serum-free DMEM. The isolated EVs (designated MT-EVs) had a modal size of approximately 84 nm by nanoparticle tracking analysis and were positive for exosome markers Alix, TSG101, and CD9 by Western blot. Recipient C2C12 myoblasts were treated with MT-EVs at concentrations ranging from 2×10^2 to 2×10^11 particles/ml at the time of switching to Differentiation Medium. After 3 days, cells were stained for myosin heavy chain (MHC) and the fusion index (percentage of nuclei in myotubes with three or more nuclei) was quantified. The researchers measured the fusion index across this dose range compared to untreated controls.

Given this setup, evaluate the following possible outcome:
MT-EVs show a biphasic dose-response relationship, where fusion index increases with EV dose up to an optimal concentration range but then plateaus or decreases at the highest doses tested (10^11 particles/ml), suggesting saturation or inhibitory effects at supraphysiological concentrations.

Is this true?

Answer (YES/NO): NO